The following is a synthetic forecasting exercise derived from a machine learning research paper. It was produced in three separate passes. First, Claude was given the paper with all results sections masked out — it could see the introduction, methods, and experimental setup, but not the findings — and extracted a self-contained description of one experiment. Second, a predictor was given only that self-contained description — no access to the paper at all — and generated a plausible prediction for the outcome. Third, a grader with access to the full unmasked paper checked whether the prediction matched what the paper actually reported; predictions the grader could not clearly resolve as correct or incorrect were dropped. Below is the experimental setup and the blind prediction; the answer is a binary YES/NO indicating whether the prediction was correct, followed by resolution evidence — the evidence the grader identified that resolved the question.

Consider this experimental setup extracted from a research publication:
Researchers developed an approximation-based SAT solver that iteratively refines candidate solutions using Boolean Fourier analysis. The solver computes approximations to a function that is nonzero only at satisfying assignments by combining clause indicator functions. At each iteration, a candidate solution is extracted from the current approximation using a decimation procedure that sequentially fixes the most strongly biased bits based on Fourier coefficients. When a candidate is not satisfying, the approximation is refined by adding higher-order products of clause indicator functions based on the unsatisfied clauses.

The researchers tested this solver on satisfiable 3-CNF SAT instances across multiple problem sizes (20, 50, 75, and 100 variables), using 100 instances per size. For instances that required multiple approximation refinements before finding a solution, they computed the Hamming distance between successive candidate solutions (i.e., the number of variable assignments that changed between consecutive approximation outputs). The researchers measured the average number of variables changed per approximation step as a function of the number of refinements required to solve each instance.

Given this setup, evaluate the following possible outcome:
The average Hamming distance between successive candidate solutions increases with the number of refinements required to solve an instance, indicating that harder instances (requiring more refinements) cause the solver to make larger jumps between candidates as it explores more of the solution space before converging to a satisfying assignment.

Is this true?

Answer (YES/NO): NO